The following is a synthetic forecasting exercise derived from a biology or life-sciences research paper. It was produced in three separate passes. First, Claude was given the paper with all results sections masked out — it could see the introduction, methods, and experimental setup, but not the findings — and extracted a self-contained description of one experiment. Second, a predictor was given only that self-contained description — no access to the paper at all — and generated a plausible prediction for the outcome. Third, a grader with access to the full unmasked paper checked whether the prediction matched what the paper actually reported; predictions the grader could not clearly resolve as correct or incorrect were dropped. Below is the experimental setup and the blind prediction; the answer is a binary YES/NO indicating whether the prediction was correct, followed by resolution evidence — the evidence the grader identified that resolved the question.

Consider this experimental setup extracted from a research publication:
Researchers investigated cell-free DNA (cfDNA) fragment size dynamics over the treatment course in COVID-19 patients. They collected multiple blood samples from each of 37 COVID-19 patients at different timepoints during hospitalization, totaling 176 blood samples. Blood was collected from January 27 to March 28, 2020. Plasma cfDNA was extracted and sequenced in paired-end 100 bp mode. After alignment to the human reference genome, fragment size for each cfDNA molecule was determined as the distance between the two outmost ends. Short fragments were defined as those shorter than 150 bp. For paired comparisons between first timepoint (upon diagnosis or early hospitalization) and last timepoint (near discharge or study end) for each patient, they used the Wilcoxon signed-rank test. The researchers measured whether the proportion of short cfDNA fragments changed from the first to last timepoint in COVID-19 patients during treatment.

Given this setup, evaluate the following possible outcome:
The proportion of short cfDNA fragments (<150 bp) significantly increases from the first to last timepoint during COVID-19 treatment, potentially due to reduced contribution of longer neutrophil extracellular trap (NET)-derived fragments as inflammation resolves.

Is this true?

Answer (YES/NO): NO